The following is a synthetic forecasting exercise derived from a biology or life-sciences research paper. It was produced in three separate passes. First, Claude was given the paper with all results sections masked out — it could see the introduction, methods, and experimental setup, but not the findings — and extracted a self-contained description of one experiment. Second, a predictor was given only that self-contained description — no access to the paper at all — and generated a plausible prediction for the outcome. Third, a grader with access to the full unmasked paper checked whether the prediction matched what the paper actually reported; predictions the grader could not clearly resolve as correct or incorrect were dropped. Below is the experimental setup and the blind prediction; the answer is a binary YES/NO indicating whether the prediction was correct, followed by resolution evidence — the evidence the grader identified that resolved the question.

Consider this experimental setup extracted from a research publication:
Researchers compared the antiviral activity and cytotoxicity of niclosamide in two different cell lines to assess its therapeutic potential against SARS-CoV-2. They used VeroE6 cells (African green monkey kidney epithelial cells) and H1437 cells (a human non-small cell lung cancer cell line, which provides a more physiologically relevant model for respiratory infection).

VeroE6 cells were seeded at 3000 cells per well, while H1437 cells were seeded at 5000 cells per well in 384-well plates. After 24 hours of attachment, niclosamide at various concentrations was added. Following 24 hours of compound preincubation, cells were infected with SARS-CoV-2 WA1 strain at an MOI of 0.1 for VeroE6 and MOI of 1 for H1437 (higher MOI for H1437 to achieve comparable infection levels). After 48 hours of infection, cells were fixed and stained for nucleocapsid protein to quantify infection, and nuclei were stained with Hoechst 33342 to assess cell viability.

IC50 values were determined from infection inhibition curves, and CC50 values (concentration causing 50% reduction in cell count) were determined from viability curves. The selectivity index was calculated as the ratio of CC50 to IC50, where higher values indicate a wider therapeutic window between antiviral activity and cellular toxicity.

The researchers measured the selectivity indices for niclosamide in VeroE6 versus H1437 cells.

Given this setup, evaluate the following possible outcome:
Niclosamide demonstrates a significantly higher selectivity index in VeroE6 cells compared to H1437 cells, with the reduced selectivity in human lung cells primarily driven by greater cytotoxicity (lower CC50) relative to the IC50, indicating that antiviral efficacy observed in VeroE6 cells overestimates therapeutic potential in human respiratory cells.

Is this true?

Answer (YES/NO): NO